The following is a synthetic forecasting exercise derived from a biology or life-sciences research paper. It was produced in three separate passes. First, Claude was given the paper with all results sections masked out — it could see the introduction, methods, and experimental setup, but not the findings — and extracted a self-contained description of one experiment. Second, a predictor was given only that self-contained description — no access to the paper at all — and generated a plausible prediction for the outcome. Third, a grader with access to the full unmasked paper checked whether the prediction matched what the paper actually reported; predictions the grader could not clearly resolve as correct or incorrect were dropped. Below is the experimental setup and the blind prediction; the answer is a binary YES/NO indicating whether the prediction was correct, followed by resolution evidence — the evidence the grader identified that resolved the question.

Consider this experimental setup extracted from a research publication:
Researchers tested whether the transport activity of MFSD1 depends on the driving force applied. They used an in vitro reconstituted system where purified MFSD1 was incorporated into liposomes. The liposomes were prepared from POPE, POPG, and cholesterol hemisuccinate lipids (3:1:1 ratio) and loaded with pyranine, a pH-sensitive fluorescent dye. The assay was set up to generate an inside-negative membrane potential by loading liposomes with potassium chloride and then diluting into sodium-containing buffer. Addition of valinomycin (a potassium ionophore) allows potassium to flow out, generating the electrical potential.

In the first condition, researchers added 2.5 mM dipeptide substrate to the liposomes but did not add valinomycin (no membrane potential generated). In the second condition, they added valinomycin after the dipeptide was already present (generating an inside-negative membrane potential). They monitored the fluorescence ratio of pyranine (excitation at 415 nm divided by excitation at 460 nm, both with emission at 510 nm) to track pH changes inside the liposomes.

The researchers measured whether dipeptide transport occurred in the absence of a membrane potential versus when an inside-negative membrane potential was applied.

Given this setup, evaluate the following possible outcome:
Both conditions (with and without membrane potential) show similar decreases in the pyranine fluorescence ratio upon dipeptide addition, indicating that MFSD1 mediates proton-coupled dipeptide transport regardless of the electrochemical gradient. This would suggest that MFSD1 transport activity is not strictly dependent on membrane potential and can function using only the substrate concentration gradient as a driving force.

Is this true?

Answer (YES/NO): NO